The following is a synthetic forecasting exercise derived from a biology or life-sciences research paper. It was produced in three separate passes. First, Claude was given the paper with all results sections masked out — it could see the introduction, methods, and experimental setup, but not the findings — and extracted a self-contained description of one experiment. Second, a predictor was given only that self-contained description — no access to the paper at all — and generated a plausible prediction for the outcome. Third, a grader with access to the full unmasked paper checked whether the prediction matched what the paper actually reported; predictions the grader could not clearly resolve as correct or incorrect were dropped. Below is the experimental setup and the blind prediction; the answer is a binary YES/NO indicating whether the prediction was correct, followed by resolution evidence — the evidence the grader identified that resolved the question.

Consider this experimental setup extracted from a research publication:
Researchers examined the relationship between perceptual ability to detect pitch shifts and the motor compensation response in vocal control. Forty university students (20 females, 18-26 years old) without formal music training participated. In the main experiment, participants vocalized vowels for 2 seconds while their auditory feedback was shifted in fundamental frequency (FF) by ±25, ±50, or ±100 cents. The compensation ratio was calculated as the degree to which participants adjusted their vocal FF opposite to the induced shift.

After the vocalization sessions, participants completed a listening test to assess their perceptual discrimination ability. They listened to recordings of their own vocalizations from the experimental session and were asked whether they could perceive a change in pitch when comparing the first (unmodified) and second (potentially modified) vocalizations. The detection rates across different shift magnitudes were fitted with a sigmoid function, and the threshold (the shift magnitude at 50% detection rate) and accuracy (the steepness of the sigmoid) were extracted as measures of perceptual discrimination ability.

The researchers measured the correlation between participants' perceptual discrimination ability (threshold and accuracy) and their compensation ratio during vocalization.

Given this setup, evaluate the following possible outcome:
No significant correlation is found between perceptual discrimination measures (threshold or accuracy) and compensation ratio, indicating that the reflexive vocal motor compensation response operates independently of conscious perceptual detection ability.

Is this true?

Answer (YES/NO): YES